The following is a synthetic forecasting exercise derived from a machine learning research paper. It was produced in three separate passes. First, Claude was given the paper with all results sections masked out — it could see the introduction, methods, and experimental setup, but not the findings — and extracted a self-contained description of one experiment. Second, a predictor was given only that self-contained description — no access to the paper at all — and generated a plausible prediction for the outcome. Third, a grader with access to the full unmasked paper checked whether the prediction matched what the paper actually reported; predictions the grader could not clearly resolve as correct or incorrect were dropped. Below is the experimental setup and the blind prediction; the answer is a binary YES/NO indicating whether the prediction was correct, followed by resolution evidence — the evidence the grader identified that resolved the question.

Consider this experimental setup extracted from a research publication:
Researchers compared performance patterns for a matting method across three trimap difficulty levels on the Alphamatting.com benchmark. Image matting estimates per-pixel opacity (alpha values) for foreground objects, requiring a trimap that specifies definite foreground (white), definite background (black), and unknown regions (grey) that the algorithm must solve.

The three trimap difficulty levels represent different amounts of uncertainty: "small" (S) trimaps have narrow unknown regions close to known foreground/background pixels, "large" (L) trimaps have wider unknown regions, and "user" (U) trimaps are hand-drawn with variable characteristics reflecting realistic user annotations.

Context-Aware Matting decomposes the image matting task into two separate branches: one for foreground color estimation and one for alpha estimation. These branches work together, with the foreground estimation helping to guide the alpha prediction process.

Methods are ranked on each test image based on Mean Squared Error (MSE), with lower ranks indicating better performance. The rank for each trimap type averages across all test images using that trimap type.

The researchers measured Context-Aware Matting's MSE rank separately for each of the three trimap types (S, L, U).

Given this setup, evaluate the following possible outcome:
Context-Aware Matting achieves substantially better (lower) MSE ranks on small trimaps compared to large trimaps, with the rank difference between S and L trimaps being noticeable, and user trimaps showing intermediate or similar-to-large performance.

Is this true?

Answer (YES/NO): NO